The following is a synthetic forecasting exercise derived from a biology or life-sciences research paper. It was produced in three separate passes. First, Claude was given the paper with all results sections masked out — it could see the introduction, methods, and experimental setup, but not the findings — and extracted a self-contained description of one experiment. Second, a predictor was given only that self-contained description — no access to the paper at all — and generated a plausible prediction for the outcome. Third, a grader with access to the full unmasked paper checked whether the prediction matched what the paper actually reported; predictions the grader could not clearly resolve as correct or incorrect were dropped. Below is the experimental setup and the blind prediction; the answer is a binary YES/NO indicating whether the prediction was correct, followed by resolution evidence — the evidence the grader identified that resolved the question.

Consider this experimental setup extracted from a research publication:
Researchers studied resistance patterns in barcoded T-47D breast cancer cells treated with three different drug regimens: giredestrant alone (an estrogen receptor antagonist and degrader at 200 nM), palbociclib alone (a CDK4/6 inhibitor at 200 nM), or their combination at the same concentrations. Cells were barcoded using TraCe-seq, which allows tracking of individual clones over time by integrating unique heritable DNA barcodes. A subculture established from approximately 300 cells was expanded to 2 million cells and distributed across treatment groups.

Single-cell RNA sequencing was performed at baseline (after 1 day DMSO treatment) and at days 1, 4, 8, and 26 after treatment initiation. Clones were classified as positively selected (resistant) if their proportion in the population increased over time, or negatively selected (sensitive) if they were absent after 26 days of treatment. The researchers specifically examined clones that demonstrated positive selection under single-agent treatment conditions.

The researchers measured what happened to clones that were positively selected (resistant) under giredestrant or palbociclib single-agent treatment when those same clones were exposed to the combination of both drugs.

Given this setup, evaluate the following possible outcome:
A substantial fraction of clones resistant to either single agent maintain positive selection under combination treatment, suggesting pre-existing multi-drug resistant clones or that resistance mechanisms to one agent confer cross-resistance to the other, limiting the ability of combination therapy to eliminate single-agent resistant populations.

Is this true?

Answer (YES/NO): NO